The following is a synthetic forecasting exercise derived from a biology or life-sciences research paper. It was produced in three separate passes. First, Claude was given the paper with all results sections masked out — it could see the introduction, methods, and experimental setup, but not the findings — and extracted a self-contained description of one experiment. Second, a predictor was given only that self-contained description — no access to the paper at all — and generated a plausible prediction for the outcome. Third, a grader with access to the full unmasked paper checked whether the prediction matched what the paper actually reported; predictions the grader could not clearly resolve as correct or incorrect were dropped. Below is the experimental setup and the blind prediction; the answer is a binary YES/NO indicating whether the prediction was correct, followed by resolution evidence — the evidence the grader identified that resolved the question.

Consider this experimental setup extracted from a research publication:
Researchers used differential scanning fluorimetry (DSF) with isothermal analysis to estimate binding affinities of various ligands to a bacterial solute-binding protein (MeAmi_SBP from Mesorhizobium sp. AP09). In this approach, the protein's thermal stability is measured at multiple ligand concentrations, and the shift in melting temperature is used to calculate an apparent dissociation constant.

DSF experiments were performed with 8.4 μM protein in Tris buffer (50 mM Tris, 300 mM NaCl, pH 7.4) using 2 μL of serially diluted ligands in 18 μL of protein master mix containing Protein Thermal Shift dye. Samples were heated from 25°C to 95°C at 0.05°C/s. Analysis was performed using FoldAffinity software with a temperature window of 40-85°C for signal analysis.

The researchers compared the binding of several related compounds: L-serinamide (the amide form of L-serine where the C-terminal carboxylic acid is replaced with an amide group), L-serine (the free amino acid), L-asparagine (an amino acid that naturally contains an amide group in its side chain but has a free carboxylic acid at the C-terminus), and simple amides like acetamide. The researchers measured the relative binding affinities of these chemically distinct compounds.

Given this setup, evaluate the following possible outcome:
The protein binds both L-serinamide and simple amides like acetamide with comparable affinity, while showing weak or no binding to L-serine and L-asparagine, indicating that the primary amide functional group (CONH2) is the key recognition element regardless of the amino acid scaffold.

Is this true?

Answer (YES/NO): NO